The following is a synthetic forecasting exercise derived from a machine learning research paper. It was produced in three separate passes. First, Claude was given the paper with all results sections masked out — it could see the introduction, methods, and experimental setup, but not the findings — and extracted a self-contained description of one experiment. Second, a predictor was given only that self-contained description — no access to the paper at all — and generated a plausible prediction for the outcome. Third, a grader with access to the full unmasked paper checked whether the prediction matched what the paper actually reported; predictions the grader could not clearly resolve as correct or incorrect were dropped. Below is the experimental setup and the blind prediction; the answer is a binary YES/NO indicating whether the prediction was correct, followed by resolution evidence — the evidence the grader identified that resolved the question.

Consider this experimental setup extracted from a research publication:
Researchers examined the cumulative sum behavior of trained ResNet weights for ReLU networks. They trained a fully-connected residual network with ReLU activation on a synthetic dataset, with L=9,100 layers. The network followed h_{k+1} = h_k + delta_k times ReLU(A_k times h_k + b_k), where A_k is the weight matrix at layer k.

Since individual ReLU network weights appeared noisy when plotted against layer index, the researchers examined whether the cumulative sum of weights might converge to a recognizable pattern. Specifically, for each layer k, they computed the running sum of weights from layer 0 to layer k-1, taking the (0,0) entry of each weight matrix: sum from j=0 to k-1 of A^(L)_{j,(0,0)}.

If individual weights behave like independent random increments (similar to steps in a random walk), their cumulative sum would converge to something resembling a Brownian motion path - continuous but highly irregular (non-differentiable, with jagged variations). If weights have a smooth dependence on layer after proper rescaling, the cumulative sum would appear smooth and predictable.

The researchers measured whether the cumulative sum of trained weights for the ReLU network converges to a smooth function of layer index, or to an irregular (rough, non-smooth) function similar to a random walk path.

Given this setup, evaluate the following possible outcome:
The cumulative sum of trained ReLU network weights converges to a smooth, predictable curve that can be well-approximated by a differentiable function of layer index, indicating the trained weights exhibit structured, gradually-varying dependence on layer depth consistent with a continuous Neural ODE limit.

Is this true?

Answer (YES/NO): NO